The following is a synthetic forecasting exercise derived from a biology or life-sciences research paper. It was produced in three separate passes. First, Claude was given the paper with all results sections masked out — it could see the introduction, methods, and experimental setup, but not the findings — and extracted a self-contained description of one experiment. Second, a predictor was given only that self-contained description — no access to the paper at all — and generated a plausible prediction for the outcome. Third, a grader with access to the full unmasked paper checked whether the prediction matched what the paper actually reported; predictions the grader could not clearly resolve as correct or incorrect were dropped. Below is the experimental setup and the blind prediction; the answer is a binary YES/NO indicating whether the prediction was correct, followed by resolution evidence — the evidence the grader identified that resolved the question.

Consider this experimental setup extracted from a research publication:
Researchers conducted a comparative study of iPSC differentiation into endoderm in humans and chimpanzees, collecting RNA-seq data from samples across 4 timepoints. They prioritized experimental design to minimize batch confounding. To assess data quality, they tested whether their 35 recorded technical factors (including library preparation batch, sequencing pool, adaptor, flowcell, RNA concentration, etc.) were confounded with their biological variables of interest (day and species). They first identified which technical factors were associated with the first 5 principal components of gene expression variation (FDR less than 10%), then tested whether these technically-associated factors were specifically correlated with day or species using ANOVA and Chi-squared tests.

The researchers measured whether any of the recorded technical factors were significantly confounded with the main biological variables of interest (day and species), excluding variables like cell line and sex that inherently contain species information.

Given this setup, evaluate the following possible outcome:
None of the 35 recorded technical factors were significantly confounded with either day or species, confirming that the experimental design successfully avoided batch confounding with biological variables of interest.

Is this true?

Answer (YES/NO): NO